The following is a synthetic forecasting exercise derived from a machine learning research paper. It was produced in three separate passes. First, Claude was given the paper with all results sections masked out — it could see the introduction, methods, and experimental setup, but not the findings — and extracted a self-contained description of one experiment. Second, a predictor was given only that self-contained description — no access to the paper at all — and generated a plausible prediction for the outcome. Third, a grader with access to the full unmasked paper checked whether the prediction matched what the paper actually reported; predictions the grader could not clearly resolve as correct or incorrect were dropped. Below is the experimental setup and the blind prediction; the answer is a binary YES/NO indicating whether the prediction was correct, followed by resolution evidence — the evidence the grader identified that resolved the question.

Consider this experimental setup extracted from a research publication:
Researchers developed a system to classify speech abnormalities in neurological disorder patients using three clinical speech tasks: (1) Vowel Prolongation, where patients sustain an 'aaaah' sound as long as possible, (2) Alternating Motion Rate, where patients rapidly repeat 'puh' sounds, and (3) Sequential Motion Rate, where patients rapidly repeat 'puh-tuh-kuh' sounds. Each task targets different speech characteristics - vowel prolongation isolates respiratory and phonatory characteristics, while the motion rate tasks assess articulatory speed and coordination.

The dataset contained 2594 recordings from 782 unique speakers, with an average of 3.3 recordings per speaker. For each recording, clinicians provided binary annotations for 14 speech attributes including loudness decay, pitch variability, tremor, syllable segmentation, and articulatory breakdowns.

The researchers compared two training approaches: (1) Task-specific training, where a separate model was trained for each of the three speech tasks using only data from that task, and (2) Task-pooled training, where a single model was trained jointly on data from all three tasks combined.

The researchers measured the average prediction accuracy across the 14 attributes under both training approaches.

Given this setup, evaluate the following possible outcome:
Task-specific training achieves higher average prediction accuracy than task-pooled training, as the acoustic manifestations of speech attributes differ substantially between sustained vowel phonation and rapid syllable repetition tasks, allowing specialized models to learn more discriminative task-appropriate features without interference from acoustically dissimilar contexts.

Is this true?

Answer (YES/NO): NO